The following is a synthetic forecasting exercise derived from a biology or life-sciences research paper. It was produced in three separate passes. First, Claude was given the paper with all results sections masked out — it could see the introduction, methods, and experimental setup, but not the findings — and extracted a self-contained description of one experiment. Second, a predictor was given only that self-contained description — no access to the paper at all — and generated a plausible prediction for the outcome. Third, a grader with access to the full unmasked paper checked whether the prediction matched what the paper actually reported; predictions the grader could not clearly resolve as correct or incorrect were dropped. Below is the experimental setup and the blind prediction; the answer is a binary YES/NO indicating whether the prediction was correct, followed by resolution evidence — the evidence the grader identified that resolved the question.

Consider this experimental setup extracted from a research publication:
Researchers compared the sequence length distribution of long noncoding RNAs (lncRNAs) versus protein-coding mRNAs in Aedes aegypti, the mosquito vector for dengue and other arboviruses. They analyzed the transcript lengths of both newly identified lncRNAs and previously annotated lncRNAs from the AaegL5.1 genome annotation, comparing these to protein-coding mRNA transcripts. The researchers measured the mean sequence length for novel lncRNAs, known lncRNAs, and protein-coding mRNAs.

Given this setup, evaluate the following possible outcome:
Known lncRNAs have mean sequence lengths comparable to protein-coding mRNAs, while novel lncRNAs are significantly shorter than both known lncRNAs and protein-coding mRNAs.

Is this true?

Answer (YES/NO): NO